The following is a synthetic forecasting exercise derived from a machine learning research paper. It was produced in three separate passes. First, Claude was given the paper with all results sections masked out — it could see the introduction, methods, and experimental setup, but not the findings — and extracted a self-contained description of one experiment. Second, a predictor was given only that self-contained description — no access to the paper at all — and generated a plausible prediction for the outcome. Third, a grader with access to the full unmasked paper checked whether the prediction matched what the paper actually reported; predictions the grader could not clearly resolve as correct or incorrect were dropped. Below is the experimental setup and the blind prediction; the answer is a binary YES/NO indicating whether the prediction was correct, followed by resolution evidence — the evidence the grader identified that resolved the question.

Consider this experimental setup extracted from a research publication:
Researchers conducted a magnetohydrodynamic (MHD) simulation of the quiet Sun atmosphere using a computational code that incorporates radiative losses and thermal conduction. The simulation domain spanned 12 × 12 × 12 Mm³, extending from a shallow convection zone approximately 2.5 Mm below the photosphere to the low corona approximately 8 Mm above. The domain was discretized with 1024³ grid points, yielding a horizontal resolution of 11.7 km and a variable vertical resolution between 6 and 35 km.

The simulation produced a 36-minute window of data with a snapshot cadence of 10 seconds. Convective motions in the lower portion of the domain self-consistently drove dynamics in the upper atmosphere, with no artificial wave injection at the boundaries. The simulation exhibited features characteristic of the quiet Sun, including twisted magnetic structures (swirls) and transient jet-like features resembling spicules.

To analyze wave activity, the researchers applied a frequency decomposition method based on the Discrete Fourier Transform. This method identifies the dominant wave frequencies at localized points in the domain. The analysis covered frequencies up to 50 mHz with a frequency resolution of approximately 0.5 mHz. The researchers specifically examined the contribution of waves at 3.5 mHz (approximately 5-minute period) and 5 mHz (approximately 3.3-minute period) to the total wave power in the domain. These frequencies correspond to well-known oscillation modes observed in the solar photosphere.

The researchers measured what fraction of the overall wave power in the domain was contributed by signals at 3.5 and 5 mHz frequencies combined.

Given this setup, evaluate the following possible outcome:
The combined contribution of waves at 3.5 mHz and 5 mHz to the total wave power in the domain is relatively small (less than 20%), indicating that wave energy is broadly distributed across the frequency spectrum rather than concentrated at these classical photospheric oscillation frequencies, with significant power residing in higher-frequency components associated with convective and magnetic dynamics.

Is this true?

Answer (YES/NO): NO